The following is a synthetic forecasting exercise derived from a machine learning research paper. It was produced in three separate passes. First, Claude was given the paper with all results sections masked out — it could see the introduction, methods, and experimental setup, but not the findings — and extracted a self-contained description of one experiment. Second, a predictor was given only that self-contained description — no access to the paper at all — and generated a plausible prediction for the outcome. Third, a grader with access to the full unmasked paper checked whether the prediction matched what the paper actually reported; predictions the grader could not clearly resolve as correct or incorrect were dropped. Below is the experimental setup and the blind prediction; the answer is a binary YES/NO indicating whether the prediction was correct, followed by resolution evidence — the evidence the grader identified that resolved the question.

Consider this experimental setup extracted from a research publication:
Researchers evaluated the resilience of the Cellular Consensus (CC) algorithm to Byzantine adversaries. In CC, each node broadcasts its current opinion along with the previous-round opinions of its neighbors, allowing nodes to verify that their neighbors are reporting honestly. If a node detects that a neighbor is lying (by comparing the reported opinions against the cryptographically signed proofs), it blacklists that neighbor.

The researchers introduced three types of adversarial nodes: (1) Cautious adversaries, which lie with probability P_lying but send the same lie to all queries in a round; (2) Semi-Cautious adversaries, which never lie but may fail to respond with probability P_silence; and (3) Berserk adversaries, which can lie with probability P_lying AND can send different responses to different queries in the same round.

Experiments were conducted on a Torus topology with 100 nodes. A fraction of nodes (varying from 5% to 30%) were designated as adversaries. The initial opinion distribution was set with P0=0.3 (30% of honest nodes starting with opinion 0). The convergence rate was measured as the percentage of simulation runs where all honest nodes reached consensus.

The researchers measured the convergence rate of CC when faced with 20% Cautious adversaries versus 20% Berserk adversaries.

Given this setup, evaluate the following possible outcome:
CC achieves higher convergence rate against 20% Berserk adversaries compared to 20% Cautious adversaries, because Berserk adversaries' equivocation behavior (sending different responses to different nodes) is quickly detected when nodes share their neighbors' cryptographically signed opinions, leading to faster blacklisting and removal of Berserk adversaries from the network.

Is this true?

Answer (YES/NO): NO